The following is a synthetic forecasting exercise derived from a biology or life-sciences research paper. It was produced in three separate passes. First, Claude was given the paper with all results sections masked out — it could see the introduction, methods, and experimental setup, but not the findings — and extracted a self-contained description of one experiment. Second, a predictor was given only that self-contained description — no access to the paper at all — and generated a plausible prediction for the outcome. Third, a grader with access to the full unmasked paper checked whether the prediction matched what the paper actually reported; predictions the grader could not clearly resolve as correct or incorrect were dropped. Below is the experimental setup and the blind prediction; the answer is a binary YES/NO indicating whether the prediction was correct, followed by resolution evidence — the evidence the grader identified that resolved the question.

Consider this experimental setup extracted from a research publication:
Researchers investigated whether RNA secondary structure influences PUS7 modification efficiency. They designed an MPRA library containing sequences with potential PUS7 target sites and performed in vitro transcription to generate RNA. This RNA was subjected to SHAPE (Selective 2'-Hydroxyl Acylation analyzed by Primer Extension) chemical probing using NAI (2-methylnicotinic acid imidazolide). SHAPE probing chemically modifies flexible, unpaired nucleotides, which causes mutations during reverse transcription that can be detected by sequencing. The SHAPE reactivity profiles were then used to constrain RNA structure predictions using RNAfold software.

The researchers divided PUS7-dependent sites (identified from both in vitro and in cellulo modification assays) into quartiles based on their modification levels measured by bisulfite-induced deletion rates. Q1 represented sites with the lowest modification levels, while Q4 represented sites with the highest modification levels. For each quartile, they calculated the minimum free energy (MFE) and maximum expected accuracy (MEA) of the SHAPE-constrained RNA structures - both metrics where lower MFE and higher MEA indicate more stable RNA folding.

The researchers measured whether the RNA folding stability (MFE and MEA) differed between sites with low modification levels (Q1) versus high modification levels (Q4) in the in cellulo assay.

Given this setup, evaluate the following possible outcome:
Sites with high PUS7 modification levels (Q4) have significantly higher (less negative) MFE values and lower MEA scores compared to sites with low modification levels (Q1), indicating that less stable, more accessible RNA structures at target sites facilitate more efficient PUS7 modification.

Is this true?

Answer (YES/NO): NO